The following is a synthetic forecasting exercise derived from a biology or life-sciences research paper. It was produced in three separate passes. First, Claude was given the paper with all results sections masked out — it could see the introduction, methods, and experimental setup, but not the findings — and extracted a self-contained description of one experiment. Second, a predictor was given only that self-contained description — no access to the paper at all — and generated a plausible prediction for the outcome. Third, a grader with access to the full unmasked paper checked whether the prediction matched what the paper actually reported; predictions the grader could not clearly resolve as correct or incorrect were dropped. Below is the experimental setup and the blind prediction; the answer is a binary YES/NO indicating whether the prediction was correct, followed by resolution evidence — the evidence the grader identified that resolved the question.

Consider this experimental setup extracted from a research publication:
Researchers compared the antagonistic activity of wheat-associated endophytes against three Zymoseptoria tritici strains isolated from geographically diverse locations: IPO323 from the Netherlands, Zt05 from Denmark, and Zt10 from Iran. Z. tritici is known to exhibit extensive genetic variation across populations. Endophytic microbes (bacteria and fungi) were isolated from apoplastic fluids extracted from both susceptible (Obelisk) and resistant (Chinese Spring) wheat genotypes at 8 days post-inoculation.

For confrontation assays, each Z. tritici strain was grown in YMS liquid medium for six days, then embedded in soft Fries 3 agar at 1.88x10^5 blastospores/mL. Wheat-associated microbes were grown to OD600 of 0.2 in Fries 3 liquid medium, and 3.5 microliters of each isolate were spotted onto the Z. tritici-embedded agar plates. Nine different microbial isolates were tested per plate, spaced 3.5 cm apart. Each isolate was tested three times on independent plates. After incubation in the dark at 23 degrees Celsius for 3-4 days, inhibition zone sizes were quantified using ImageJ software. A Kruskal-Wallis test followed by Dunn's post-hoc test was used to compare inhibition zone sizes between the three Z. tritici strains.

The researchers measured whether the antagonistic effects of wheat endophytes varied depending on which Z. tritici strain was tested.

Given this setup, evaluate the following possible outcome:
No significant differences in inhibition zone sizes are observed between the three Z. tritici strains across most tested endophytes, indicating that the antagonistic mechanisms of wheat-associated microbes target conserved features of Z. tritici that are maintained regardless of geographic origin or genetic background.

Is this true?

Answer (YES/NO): YES